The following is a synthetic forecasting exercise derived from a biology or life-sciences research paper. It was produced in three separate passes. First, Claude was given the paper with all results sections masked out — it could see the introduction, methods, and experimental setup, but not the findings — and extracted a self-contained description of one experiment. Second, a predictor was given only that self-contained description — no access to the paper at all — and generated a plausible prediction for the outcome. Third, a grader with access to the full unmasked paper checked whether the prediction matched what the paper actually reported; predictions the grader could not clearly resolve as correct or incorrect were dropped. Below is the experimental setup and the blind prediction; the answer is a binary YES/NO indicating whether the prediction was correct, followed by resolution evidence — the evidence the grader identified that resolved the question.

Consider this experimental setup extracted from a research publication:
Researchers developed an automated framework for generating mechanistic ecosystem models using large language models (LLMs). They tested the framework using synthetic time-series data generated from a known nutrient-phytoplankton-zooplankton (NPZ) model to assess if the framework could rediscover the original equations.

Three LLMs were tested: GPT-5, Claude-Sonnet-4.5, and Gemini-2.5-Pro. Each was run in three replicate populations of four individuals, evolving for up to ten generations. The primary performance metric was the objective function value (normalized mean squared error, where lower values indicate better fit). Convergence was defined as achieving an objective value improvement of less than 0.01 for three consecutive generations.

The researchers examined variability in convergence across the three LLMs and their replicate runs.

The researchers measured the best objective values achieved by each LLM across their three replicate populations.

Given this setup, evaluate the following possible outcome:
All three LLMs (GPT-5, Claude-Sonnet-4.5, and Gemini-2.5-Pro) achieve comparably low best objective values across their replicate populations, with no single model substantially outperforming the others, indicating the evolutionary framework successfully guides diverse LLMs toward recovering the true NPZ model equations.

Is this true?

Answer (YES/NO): NO